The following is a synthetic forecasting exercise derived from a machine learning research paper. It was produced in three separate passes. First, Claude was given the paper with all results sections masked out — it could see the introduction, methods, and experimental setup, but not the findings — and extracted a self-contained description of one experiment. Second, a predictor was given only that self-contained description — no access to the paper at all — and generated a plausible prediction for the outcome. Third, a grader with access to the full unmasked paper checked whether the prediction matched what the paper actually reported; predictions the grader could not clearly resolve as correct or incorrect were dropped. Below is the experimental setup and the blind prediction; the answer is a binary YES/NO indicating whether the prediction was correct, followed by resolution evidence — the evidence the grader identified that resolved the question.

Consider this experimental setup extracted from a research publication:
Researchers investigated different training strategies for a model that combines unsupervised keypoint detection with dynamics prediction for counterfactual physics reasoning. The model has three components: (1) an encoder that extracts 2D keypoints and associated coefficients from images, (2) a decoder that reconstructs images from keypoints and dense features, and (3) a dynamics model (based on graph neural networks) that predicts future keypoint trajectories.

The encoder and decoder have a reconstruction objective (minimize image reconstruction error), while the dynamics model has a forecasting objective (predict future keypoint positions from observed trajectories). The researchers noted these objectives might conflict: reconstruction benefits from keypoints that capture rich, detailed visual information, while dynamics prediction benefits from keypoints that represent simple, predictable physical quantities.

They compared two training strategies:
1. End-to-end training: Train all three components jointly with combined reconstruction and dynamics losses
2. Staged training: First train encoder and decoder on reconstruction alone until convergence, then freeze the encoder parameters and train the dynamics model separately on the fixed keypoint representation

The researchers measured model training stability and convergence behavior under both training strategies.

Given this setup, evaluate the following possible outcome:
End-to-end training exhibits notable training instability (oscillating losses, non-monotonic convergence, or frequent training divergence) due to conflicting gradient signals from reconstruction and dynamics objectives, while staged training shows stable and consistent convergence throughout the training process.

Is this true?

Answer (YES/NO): NO